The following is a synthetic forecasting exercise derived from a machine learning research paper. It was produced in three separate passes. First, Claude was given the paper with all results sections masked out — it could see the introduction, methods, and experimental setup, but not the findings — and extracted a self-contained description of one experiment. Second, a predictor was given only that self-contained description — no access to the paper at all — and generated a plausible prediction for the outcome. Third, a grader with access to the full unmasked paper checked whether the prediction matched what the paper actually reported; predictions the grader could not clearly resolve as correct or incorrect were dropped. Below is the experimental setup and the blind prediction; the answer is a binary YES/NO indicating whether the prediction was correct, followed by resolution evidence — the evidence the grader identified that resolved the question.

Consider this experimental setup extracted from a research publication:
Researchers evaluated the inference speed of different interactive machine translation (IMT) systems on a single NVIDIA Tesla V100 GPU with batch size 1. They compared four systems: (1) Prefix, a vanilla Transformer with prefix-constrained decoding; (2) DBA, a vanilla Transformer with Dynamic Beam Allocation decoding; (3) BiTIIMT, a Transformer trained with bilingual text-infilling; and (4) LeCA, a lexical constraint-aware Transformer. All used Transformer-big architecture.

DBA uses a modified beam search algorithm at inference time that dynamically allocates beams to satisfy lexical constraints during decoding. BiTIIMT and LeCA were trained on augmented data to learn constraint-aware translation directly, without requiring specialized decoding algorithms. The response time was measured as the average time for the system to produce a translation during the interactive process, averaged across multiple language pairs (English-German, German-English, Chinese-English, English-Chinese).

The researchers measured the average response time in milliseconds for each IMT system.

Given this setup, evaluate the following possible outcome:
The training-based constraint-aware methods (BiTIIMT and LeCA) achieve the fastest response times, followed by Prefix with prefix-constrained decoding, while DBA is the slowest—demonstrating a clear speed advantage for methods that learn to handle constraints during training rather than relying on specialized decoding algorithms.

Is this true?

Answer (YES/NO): NO